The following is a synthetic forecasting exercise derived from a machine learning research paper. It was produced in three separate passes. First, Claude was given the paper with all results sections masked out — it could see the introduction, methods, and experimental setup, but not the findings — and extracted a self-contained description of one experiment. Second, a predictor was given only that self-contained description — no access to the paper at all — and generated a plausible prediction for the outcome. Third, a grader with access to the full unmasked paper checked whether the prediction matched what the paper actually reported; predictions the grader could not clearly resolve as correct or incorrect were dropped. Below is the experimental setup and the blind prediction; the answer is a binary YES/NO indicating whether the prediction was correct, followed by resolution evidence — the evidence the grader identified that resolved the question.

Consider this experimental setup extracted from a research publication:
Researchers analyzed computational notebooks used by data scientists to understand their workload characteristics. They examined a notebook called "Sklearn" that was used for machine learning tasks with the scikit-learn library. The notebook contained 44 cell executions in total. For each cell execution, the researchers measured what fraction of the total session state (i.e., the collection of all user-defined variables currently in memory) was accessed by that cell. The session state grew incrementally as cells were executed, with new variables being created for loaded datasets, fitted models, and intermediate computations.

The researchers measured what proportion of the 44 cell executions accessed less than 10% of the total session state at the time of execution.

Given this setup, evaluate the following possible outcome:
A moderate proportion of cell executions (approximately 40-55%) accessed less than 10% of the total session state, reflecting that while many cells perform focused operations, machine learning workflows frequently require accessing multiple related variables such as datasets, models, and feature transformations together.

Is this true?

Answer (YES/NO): NO